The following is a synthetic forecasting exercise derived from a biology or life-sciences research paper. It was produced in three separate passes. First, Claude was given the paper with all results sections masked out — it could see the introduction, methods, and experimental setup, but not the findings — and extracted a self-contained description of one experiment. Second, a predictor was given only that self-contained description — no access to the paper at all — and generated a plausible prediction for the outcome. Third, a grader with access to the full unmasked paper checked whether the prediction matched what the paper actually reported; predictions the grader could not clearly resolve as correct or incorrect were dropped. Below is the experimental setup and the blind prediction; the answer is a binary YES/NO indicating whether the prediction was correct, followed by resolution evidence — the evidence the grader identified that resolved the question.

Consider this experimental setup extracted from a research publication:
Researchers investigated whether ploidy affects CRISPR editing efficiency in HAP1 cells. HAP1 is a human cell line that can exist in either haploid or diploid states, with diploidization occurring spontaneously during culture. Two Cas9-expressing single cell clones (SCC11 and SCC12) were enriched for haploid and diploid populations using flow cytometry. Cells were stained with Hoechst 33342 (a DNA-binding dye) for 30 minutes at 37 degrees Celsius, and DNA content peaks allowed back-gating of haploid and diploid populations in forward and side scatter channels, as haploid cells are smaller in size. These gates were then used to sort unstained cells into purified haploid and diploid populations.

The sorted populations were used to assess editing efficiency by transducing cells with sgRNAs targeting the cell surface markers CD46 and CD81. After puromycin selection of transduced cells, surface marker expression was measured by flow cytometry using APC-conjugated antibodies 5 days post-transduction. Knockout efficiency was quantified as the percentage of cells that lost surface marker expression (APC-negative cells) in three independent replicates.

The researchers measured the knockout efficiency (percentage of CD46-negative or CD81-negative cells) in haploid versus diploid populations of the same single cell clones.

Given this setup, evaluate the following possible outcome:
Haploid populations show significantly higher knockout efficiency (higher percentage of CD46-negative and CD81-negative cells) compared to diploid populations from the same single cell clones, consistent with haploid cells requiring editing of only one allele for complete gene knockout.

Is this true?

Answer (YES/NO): NO